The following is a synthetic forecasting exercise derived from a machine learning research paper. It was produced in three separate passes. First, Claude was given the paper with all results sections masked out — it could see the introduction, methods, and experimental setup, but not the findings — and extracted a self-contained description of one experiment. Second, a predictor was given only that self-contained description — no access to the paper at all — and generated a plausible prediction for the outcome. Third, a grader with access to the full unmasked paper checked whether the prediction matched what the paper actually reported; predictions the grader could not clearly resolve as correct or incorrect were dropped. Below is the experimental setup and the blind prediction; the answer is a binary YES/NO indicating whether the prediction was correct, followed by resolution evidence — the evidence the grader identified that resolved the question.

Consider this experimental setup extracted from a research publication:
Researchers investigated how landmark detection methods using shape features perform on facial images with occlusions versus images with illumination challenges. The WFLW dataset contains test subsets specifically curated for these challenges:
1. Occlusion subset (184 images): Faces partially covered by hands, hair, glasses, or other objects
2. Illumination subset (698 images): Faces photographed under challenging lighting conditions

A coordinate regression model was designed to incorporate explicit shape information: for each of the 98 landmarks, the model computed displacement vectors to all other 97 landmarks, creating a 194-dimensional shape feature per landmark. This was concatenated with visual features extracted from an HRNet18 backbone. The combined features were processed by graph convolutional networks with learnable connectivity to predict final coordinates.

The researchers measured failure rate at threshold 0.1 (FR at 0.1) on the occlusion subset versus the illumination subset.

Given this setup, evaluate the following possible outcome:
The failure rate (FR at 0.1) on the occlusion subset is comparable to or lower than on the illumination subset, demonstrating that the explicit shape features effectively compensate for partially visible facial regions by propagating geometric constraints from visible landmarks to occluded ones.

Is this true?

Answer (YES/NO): NO